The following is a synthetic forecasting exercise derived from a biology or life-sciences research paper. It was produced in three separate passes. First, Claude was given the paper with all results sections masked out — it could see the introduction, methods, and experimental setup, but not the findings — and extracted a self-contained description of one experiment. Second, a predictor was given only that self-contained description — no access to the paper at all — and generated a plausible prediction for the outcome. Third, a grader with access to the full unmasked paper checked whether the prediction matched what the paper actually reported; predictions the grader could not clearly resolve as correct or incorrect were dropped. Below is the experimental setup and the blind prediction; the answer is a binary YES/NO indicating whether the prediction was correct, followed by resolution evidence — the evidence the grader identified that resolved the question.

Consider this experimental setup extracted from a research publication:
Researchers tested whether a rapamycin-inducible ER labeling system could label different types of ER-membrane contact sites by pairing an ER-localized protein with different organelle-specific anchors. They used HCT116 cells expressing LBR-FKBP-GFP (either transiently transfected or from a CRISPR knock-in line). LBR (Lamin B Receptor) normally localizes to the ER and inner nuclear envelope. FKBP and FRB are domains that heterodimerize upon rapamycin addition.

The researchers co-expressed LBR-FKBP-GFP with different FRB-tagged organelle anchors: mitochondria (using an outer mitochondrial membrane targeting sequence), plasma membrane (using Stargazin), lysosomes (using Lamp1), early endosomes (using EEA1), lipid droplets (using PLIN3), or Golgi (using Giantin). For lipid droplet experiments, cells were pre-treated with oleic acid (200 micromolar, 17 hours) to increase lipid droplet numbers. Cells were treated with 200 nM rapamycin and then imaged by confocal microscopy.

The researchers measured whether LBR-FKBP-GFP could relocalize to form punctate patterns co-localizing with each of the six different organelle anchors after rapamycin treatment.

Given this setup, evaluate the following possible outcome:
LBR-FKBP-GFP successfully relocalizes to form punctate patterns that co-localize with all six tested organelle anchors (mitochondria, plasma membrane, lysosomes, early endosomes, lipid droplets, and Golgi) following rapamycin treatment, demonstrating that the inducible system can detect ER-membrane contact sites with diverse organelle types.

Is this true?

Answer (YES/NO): YES